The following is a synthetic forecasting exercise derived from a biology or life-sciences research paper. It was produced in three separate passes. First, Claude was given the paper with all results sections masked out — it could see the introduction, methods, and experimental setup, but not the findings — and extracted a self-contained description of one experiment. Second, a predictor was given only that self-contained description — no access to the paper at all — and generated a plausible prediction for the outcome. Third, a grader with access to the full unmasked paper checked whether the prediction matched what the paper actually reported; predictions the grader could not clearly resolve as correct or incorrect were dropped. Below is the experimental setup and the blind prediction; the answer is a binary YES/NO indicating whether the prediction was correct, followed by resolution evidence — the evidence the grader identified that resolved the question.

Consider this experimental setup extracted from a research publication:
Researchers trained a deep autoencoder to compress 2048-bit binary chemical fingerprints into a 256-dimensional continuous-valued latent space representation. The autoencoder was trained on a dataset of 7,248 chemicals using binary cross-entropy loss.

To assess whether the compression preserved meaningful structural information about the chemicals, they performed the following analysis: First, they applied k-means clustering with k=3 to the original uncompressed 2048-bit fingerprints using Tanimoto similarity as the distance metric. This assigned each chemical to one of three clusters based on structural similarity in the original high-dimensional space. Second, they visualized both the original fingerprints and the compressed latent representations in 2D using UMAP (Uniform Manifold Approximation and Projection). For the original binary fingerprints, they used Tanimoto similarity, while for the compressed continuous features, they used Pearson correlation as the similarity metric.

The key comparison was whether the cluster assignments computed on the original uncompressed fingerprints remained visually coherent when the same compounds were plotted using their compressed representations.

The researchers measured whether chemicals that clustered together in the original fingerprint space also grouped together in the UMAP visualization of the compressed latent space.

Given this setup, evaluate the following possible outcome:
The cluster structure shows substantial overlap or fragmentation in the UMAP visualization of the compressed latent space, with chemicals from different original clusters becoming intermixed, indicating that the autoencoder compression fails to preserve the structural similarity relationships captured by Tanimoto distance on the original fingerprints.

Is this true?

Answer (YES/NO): NO